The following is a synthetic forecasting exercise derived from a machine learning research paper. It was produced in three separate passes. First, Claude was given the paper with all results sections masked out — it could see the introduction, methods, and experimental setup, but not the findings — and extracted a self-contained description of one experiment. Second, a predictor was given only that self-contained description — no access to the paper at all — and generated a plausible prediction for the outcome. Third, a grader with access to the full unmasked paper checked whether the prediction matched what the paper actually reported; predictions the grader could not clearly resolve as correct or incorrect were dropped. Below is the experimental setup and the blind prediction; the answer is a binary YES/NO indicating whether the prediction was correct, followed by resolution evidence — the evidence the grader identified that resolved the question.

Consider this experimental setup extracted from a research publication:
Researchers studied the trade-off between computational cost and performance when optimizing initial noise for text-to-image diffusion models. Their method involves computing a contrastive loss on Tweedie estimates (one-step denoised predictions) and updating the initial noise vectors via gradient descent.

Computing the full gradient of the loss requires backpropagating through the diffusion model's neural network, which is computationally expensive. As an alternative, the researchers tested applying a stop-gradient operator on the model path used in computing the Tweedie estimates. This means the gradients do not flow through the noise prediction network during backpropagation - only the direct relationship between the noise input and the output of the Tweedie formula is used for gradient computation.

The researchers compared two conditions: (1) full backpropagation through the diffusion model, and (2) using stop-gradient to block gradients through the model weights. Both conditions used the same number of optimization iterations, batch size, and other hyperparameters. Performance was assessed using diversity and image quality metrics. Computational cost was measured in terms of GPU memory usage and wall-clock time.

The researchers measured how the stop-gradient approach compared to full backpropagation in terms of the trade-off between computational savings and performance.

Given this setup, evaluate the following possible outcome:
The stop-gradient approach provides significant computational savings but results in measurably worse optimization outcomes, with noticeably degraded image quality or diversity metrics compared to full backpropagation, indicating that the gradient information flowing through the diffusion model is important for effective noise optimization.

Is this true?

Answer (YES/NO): NO